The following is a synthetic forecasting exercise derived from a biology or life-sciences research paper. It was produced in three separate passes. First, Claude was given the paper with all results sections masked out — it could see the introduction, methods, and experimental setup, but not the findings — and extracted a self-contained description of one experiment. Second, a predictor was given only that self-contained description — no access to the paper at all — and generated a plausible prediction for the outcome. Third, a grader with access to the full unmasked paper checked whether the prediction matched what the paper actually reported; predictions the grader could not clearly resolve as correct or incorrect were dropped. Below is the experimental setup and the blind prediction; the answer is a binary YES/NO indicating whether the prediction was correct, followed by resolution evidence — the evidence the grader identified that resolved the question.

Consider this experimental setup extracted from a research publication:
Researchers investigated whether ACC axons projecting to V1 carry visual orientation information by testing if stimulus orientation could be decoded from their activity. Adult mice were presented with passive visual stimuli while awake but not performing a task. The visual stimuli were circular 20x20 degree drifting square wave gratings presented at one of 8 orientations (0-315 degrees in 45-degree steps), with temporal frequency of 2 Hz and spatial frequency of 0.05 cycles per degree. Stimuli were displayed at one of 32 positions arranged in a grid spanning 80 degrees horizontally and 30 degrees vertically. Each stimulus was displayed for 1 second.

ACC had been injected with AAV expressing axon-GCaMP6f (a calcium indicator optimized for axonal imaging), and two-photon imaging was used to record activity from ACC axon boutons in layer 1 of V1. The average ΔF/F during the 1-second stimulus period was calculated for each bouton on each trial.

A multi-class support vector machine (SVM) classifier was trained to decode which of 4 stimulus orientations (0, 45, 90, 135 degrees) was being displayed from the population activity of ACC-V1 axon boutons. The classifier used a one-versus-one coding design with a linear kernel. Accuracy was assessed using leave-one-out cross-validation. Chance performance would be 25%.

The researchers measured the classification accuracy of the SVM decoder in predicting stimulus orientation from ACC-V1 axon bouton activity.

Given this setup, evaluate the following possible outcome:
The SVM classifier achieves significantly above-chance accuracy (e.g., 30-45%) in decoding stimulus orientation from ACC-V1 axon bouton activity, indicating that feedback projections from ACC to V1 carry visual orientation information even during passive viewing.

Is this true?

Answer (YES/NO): NO